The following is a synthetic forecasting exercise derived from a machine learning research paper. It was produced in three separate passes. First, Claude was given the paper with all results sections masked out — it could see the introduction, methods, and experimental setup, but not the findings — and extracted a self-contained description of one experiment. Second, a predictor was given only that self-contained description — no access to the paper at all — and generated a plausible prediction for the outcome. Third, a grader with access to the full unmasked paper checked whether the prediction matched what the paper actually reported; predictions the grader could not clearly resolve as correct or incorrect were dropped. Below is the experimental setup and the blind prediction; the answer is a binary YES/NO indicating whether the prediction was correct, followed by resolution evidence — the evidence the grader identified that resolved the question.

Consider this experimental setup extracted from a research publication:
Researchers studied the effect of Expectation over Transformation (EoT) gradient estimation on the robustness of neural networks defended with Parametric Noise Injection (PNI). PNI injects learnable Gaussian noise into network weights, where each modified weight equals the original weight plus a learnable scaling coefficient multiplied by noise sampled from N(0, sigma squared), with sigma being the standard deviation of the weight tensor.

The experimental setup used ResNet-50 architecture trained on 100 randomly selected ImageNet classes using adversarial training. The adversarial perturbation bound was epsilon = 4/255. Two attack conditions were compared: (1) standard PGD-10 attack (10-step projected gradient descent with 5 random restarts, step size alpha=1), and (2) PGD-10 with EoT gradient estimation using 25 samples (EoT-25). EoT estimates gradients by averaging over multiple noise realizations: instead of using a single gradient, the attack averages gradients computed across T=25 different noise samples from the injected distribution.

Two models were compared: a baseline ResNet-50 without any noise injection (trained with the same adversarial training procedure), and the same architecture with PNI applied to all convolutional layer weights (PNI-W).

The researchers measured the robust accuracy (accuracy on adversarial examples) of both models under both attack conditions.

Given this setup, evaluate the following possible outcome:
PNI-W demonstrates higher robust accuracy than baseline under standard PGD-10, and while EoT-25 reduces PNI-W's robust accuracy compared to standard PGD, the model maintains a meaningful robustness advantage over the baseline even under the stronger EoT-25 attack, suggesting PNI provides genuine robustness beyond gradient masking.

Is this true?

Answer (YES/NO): NO